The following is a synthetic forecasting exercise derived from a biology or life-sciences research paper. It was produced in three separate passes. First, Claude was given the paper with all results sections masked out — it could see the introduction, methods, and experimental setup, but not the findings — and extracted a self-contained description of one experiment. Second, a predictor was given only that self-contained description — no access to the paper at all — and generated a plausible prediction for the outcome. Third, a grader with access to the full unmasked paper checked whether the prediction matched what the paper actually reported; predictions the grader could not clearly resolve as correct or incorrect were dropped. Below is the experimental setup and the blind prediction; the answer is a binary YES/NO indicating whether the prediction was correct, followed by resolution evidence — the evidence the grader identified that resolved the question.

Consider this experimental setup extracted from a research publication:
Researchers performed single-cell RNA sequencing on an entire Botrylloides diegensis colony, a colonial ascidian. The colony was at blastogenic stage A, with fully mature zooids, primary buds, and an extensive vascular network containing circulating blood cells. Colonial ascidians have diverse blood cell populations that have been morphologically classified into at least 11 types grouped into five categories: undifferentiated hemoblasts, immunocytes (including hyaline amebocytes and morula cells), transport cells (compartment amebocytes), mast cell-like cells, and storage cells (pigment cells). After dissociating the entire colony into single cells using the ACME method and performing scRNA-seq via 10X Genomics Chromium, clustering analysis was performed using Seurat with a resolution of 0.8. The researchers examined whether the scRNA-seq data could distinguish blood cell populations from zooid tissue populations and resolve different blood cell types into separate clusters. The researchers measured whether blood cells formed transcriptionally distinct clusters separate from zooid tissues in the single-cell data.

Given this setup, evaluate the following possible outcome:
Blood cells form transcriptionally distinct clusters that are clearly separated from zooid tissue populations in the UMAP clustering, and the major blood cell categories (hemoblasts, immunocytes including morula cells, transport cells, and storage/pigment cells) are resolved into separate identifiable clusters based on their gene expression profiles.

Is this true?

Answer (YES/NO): NO